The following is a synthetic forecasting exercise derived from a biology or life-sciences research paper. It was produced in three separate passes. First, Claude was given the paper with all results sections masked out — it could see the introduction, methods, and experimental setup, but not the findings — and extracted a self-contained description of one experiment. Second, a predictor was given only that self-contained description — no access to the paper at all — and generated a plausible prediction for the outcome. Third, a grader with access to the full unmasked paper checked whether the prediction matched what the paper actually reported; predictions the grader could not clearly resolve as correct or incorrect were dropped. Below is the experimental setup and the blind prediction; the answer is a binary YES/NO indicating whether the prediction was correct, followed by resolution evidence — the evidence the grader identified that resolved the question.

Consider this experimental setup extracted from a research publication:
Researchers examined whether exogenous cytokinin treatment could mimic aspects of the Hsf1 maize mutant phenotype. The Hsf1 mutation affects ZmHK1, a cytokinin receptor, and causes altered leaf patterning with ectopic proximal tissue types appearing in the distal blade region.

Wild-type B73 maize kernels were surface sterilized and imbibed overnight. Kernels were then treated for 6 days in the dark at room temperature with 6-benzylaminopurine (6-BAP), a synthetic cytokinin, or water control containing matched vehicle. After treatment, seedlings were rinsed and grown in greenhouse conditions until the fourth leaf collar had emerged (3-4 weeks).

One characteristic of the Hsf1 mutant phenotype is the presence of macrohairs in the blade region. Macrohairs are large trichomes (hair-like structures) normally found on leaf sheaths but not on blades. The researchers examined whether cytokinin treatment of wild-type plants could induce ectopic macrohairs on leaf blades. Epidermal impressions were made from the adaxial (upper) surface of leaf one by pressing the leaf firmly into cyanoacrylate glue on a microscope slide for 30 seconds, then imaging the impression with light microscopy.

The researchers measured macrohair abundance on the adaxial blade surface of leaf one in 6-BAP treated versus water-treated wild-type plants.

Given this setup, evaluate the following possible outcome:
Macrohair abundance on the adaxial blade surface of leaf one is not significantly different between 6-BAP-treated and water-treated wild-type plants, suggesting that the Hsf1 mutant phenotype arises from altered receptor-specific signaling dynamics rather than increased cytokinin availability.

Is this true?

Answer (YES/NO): NO